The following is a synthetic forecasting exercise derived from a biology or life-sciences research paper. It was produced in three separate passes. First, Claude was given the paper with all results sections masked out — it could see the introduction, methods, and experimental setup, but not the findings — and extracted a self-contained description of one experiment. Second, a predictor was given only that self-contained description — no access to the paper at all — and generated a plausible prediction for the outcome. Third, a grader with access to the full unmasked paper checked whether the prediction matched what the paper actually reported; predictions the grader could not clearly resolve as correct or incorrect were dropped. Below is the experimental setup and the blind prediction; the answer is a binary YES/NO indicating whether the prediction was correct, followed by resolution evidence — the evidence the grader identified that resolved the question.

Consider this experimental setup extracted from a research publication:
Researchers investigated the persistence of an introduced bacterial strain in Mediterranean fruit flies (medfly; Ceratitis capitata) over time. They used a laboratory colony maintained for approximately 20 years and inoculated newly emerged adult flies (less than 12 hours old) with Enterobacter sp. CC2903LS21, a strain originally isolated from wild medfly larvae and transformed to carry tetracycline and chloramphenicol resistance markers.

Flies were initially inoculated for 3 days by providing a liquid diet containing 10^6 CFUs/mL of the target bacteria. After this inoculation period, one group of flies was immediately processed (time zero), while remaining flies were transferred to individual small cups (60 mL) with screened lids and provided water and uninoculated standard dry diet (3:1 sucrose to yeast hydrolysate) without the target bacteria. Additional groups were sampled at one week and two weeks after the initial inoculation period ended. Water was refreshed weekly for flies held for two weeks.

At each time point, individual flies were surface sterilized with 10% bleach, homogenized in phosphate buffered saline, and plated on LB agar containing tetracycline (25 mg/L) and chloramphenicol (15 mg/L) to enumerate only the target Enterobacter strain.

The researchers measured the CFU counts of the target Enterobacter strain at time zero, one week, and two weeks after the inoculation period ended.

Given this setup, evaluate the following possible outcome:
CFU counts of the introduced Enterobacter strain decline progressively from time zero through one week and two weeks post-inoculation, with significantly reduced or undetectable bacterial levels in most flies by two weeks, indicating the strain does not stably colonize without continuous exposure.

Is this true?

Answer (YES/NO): NO